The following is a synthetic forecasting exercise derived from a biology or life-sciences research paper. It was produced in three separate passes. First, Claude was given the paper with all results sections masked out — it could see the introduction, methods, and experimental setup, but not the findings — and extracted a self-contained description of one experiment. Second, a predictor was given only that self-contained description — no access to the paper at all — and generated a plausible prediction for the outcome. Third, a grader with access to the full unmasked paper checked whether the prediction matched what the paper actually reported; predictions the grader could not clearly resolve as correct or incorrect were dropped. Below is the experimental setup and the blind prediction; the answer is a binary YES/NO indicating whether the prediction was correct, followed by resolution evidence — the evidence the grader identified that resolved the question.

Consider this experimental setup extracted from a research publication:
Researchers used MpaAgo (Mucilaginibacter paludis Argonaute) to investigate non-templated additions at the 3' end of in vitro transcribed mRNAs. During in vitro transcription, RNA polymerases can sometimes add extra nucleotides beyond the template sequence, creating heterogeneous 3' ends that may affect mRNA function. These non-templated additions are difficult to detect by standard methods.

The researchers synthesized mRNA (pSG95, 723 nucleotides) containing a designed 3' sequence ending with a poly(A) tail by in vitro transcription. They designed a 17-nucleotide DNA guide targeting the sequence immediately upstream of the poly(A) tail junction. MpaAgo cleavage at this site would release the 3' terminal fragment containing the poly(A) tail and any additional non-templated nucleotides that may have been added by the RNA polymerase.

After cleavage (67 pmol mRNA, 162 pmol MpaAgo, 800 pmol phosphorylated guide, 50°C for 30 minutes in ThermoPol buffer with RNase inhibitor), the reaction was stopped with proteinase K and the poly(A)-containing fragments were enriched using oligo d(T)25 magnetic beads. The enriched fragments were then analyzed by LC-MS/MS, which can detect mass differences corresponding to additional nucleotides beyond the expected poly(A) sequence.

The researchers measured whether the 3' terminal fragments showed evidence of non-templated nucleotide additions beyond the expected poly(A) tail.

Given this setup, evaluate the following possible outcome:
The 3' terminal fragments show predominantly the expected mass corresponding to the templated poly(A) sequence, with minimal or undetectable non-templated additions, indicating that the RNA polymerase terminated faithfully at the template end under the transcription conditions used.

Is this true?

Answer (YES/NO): NO